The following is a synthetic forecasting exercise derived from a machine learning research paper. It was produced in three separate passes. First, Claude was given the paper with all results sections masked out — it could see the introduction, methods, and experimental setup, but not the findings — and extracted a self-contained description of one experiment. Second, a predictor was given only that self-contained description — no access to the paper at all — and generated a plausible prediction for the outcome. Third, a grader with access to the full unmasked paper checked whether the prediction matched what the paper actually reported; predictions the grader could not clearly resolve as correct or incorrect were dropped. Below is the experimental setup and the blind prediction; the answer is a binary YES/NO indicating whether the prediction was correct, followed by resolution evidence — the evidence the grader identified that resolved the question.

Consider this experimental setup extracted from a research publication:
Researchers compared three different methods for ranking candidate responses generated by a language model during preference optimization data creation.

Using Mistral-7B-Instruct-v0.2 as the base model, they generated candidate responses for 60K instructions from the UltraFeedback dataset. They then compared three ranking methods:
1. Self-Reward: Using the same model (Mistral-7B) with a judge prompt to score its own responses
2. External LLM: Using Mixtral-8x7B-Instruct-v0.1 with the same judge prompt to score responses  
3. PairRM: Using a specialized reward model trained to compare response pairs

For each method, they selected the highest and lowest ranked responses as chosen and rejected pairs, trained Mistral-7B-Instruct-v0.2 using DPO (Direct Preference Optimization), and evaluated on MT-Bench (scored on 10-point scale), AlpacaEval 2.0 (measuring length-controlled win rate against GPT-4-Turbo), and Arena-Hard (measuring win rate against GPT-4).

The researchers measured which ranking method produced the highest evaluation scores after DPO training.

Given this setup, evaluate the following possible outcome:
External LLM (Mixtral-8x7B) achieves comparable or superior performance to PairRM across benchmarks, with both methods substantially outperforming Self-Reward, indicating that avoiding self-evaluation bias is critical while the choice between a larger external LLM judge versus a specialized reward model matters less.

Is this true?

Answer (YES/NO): NO